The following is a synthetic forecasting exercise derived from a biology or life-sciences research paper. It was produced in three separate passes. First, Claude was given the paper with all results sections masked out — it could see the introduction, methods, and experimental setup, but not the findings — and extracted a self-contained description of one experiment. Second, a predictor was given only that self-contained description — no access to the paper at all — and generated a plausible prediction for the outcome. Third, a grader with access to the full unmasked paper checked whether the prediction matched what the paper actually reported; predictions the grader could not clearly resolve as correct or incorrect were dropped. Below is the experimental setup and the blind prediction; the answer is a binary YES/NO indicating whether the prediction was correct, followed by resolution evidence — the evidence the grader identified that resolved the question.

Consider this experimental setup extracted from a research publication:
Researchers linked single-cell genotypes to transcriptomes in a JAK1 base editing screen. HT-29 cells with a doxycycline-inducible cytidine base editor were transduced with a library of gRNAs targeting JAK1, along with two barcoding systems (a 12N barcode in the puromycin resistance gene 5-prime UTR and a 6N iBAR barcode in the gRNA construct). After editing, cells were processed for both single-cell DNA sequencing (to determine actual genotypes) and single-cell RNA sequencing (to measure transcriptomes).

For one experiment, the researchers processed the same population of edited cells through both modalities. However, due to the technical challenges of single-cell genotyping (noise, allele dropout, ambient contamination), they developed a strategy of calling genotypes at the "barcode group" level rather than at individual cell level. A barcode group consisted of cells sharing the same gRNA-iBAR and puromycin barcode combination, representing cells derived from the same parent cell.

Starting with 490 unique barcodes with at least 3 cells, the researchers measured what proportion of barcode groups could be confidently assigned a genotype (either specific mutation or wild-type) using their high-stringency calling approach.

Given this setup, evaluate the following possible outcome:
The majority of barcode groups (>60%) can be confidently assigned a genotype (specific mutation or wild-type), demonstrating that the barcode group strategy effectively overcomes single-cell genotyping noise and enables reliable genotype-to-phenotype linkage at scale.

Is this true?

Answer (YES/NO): NO